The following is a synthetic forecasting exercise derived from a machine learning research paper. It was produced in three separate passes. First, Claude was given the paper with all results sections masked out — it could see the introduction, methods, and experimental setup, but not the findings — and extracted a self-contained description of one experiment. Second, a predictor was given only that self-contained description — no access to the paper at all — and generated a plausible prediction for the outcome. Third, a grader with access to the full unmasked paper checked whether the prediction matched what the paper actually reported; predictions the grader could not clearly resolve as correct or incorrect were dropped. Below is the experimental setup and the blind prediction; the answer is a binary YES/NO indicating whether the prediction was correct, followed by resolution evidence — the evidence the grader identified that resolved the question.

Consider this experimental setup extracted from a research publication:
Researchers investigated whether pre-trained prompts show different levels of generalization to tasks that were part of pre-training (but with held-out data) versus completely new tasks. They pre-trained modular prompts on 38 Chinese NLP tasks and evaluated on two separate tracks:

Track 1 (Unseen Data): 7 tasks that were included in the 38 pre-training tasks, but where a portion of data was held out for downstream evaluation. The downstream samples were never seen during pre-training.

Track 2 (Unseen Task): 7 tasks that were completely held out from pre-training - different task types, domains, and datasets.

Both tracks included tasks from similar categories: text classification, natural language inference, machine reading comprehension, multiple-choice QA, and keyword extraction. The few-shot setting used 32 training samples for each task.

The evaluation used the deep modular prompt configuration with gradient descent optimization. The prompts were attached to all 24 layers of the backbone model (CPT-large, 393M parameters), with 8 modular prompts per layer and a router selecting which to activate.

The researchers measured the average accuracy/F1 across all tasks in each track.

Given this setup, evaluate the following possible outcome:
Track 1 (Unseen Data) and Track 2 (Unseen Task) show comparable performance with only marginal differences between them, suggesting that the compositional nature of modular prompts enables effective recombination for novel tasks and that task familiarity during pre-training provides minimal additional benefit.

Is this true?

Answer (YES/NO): NO